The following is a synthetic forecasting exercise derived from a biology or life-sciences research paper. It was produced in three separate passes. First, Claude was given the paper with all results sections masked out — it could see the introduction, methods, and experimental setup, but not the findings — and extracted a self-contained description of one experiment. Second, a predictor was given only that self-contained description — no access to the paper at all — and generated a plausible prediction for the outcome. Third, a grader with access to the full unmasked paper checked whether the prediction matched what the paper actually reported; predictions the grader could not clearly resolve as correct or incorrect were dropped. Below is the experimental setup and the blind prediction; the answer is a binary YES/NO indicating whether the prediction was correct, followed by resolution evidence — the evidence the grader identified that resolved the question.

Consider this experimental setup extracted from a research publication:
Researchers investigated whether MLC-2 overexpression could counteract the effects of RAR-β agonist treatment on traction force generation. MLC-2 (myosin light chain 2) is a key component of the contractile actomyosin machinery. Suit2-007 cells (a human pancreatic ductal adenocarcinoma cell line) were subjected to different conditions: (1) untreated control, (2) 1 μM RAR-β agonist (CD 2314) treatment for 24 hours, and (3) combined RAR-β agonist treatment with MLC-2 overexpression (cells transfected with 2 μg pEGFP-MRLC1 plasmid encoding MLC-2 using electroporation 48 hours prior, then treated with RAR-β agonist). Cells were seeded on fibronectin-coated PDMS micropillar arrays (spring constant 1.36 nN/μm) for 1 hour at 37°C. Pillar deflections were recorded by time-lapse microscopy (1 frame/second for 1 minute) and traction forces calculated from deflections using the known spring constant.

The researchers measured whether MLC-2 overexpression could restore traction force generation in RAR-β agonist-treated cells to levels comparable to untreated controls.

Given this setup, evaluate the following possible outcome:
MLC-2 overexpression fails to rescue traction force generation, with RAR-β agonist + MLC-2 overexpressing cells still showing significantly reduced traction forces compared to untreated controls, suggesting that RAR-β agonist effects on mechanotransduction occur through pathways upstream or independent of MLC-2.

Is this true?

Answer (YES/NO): NO